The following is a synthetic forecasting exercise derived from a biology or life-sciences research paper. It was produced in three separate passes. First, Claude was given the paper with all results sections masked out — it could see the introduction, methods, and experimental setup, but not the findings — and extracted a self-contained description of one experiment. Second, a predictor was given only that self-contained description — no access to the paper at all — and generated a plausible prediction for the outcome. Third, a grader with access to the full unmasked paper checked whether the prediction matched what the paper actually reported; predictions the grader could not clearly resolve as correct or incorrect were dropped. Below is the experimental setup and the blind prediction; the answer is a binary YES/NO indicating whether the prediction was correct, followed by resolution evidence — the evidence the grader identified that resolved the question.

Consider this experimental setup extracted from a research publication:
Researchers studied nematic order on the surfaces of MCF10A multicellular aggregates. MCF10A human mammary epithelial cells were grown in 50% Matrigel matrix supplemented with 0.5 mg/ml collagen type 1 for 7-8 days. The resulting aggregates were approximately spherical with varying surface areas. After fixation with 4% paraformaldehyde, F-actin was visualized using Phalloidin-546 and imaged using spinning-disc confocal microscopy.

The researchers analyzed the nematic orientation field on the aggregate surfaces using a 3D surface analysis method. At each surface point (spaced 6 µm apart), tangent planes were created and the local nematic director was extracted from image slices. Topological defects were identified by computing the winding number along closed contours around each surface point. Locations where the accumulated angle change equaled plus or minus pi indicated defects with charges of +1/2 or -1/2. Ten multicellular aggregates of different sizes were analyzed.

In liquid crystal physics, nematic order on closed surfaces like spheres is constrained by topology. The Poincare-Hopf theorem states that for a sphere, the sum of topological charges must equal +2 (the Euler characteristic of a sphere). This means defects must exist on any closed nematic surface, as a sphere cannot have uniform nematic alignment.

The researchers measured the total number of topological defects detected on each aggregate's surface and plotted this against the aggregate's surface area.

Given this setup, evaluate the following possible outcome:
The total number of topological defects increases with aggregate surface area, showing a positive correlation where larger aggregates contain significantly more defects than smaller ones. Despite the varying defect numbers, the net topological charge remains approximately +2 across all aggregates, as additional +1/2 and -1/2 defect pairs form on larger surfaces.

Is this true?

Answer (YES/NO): YES